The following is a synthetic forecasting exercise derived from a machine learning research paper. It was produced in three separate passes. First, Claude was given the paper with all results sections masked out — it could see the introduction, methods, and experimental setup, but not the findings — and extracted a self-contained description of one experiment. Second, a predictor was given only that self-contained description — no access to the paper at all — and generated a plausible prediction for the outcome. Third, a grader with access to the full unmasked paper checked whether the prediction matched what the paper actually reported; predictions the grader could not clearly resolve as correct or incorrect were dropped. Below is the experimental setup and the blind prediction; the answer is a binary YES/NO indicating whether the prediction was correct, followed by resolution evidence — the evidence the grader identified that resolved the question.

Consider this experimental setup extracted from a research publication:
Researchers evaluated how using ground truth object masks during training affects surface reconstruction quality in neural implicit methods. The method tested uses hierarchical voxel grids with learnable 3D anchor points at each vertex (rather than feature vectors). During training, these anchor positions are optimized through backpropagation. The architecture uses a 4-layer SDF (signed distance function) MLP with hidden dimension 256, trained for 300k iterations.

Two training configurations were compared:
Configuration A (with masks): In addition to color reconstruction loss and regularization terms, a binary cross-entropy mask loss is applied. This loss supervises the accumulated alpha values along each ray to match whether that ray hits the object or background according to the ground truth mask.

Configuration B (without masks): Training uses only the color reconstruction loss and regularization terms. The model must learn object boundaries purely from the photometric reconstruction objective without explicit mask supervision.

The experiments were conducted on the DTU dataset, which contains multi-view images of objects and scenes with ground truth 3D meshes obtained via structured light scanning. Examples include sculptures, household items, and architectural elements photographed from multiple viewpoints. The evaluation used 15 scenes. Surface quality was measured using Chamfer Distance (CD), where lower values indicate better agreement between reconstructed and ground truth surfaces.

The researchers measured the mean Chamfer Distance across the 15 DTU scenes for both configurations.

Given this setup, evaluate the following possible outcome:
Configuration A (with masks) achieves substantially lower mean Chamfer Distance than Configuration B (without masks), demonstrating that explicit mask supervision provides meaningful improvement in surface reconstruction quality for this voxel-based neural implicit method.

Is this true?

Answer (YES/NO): NO